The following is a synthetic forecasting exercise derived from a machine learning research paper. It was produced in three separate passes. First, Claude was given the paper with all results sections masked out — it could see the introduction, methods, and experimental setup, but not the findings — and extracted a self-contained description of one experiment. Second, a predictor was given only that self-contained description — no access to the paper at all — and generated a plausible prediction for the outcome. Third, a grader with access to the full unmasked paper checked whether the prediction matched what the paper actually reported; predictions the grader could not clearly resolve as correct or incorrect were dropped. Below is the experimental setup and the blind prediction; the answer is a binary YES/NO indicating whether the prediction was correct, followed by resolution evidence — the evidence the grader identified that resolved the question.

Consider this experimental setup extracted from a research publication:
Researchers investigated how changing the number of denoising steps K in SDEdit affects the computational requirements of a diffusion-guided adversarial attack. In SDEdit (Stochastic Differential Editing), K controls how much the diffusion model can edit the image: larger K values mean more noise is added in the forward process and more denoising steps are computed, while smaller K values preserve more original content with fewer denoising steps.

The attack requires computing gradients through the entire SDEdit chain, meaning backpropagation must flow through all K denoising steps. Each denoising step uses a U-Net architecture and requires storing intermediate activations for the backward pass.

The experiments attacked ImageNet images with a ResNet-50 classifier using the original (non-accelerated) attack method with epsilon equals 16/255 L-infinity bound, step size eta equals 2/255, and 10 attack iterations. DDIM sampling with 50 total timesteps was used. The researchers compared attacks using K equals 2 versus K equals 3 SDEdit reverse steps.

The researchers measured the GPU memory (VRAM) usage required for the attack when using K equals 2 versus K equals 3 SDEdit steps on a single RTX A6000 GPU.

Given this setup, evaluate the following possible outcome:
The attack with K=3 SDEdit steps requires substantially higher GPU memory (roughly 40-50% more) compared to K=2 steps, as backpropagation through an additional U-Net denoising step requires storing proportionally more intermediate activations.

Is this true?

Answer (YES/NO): NO